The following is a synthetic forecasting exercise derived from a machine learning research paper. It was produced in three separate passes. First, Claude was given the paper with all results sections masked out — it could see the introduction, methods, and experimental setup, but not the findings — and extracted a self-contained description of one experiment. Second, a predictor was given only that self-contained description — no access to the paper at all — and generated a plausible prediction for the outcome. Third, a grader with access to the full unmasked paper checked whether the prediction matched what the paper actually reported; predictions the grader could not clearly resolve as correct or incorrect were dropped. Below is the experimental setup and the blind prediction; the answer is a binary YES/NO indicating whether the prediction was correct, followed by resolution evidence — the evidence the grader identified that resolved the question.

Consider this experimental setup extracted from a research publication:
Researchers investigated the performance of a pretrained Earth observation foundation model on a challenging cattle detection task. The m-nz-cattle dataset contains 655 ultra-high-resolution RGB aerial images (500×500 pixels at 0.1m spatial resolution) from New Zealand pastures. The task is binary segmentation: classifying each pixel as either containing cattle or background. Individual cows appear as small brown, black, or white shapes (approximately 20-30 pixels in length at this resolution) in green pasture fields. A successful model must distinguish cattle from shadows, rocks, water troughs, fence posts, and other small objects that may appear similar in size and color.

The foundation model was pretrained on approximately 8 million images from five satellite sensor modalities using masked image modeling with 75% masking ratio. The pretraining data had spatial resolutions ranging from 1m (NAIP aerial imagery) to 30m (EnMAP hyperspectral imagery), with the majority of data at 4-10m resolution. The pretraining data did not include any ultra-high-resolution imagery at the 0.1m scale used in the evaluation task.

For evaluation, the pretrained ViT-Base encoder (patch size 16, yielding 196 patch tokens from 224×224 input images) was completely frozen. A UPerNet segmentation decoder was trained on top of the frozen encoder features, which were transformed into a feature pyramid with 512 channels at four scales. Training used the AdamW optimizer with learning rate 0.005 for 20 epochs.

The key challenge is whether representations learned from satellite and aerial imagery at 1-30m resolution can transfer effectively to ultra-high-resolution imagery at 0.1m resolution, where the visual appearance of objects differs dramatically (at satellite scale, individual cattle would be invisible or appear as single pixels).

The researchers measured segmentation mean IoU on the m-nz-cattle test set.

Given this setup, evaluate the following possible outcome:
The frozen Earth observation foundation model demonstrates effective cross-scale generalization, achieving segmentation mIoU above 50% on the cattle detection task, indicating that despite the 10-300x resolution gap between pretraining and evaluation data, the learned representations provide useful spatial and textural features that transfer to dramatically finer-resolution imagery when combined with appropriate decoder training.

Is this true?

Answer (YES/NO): YES